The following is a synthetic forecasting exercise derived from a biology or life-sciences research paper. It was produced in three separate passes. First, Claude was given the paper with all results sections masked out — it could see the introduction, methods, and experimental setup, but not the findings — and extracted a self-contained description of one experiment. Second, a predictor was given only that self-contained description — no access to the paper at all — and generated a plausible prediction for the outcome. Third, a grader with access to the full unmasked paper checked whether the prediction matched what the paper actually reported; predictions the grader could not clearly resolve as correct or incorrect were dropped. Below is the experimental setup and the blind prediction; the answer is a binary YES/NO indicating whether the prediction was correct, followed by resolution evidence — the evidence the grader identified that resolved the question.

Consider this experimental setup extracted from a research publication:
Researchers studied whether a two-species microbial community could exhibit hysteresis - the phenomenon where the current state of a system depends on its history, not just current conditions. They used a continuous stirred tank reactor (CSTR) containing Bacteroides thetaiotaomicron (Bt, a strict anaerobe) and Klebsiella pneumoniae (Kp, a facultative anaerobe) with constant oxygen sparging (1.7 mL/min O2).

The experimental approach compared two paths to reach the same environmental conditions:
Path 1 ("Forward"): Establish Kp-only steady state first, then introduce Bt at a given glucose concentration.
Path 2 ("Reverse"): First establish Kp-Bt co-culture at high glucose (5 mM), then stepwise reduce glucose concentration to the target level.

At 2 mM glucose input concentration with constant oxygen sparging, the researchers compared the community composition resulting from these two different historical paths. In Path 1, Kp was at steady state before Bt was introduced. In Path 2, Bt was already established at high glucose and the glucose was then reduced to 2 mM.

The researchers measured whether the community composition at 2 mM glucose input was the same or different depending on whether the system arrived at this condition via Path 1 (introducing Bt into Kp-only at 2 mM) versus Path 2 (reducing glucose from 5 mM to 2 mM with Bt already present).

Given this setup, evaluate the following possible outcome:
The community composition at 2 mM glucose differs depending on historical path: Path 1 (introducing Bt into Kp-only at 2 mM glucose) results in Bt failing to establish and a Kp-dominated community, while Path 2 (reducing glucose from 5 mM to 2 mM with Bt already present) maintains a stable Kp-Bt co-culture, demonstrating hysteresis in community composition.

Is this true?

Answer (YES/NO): YES